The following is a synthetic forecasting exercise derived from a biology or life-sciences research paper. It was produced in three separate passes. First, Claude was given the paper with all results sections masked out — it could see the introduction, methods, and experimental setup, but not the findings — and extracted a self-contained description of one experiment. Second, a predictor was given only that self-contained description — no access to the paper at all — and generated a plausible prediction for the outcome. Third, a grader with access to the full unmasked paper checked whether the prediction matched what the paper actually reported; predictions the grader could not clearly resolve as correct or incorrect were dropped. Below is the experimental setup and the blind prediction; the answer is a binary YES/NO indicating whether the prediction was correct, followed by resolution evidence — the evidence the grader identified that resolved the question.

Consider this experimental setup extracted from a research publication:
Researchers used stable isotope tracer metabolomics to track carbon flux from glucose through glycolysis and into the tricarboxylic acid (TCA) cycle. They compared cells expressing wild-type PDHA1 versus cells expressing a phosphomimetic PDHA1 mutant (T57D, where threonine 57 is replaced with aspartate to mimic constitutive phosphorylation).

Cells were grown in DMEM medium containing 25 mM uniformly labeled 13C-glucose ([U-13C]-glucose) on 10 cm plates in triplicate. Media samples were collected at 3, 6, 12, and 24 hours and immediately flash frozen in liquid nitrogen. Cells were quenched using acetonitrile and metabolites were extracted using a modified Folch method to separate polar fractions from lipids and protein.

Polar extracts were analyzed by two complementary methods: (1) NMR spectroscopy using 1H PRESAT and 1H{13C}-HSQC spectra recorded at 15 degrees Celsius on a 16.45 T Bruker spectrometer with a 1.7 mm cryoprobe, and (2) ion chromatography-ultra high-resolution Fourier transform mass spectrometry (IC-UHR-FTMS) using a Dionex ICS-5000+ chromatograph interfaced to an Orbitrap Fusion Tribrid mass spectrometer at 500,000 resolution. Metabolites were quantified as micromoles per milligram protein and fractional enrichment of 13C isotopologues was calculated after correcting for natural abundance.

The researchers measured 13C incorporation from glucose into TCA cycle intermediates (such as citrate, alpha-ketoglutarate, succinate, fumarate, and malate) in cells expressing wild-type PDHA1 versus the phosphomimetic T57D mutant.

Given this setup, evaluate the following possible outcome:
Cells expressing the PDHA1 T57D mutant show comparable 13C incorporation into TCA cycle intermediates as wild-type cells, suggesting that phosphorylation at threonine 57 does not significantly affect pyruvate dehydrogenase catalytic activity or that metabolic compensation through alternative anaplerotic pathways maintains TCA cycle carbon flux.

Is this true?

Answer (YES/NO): NO